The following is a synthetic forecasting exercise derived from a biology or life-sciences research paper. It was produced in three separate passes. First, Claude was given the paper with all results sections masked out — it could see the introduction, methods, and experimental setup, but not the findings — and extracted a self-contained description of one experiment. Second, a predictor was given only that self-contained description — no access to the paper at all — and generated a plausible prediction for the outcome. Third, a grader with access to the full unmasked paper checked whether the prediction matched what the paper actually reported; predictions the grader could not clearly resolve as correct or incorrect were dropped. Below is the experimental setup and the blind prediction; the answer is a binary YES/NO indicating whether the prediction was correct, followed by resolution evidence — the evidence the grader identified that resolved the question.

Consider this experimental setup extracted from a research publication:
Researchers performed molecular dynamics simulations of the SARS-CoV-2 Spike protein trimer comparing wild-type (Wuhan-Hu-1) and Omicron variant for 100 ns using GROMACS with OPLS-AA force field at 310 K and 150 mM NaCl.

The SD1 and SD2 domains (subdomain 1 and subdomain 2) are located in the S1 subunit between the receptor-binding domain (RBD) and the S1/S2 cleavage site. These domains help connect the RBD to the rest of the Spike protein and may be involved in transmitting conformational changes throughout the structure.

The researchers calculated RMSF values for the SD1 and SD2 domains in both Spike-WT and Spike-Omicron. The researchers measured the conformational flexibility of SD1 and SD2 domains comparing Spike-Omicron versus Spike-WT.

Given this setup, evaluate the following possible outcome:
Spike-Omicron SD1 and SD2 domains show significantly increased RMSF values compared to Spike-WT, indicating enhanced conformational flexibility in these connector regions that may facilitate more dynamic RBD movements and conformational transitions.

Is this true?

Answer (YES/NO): NO